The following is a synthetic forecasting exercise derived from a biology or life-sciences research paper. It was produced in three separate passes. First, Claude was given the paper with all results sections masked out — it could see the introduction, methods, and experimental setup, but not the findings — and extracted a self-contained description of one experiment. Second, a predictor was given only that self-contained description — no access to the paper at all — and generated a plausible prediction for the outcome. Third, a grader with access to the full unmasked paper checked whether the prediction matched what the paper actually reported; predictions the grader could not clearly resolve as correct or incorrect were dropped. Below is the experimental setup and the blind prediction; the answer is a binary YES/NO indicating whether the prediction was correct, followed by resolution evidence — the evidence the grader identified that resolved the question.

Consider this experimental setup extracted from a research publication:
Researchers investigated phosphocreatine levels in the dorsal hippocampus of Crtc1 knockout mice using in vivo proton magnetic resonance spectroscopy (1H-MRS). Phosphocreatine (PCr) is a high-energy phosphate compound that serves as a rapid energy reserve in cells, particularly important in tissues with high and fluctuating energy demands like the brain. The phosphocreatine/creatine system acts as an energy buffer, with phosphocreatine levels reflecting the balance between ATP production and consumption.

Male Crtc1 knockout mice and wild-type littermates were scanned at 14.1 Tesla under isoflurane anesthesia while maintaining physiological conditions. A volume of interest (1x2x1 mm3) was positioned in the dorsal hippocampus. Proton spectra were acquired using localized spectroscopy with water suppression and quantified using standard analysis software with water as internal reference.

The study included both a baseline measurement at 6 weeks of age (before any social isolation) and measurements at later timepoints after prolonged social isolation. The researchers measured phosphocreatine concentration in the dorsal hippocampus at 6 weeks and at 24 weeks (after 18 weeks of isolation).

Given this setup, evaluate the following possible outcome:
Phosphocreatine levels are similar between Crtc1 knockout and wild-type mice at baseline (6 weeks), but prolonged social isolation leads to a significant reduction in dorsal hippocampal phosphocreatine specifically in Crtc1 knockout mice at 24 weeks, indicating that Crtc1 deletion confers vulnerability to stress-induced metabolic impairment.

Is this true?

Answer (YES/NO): NO